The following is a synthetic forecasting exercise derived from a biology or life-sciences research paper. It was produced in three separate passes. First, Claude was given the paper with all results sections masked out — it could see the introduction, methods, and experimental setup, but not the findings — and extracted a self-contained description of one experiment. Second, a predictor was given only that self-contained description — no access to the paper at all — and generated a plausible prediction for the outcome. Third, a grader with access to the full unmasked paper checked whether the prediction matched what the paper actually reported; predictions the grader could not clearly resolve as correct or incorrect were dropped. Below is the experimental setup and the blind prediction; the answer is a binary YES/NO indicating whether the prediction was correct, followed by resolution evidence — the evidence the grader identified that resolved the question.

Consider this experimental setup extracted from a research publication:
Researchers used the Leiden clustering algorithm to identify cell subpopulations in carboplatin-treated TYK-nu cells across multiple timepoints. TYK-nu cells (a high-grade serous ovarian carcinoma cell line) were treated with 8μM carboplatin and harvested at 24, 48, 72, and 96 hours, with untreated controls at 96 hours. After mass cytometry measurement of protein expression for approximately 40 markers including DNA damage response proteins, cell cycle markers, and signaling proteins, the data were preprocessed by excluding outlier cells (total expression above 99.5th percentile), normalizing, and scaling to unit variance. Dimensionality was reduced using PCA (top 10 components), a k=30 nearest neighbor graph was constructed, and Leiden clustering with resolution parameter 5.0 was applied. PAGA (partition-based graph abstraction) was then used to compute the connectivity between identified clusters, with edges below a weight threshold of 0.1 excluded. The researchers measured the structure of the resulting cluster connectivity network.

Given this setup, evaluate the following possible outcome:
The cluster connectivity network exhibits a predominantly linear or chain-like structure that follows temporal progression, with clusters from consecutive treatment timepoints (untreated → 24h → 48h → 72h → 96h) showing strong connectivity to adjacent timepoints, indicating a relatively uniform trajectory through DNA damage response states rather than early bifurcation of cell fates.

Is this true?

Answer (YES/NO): NO